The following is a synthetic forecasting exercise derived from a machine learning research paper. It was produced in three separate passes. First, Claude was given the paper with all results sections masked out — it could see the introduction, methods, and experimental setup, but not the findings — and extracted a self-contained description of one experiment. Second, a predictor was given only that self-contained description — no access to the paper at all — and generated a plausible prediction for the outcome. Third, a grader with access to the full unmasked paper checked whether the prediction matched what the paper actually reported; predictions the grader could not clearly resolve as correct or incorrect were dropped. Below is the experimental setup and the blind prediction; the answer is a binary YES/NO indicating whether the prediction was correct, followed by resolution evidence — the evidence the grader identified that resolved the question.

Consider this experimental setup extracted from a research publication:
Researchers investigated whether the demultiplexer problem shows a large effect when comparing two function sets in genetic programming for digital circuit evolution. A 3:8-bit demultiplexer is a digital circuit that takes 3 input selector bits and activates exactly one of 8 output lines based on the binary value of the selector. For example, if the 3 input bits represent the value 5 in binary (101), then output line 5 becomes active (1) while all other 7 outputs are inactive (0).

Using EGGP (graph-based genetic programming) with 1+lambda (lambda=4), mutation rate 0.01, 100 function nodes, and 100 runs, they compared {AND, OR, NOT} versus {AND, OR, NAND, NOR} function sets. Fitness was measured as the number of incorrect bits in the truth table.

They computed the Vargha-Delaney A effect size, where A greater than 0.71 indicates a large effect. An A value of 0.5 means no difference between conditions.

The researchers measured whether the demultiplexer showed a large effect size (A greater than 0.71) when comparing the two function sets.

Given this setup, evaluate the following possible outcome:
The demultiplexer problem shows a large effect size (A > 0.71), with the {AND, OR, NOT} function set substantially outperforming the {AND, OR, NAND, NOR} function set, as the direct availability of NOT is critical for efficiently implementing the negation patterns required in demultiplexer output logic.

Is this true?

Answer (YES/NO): NO